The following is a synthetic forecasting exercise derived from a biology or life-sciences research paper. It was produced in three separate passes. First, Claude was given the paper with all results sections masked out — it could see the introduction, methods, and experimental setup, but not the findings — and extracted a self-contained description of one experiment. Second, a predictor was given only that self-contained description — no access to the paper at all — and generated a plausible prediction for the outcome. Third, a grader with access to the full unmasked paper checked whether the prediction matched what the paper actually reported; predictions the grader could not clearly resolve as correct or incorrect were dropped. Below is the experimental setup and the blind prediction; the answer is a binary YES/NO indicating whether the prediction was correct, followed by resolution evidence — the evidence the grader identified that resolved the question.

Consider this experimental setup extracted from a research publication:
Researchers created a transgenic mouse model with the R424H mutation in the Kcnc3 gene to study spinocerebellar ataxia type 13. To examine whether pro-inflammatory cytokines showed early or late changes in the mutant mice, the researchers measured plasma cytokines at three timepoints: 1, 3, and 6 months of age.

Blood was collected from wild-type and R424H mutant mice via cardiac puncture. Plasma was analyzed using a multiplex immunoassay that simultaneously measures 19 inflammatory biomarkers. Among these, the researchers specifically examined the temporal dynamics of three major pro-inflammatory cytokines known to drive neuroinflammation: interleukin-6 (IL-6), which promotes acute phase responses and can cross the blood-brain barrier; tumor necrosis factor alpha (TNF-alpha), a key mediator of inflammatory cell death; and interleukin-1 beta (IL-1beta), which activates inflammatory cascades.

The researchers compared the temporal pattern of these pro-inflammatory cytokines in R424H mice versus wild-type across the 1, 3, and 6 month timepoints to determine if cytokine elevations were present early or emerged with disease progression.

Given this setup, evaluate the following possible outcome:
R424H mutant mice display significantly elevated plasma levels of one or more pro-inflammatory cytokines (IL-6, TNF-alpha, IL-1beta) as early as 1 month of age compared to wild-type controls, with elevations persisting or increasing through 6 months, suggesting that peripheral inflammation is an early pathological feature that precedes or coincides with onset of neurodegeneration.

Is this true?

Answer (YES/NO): NO